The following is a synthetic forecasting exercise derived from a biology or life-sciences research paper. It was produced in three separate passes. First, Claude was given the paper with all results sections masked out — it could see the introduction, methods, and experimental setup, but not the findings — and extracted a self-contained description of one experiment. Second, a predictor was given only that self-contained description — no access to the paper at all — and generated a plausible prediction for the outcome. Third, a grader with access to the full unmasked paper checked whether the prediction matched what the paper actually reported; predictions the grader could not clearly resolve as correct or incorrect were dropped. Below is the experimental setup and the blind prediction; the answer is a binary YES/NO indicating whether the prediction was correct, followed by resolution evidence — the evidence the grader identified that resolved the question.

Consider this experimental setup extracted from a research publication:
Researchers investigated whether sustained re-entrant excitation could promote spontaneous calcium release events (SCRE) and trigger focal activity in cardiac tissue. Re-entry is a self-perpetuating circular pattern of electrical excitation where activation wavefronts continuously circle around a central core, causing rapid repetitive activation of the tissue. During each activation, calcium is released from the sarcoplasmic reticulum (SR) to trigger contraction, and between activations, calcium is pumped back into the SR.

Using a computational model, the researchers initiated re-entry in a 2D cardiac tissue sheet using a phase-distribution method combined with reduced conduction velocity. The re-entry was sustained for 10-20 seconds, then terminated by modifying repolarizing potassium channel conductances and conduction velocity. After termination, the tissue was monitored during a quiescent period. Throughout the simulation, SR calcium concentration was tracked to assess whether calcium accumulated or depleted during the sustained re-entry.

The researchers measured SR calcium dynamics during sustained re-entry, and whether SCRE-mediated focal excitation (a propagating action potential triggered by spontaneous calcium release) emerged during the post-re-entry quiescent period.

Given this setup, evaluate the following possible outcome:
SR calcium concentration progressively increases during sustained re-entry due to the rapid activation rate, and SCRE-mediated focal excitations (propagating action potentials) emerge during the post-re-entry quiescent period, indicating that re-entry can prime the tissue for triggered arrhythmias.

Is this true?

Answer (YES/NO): YES